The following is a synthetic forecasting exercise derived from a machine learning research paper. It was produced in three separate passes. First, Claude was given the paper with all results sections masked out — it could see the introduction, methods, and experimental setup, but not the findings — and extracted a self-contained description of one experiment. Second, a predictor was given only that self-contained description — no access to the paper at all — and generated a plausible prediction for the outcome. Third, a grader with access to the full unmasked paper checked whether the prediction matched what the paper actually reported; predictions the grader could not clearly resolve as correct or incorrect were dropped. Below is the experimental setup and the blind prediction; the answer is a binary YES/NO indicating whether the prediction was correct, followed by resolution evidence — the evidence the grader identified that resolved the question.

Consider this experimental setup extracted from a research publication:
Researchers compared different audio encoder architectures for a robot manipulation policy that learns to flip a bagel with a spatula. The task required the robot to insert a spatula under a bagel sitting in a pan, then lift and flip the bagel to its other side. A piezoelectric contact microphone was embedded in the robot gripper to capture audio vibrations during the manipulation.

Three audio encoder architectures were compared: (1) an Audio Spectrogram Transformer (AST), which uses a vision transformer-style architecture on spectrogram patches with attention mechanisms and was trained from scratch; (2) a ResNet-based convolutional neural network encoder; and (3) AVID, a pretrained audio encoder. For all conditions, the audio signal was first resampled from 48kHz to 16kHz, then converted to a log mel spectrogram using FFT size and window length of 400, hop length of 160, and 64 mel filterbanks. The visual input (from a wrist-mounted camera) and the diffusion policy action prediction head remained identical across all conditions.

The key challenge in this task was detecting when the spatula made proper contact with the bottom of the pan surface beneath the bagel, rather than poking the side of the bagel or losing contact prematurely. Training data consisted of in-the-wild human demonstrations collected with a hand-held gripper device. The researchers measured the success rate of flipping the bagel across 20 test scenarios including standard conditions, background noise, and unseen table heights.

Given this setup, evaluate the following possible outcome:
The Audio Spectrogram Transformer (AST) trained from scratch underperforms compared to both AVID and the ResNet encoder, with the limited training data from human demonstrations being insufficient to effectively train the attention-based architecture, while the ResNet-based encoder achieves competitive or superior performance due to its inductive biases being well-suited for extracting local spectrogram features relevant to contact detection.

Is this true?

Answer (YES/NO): NO